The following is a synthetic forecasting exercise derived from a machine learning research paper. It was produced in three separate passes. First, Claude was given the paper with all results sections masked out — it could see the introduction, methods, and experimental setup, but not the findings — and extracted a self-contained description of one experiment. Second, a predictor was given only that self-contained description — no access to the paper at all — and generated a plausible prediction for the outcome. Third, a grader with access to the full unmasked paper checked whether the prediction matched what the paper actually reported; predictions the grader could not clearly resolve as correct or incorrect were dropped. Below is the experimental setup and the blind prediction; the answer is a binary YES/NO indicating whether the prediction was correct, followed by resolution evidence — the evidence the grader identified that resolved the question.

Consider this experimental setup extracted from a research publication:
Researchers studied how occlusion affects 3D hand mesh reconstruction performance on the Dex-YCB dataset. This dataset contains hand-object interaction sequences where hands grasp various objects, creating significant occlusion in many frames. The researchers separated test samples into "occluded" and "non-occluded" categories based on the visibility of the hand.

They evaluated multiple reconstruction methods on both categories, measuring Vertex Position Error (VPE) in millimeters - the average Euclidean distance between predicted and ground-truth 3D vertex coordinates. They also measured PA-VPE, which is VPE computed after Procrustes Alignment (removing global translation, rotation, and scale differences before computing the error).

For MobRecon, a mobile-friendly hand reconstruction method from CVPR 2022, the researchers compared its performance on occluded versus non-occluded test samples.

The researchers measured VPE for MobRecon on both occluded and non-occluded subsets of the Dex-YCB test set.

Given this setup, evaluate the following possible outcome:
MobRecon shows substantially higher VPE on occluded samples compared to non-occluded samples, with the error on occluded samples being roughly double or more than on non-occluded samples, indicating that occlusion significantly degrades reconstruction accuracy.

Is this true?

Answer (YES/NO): NO